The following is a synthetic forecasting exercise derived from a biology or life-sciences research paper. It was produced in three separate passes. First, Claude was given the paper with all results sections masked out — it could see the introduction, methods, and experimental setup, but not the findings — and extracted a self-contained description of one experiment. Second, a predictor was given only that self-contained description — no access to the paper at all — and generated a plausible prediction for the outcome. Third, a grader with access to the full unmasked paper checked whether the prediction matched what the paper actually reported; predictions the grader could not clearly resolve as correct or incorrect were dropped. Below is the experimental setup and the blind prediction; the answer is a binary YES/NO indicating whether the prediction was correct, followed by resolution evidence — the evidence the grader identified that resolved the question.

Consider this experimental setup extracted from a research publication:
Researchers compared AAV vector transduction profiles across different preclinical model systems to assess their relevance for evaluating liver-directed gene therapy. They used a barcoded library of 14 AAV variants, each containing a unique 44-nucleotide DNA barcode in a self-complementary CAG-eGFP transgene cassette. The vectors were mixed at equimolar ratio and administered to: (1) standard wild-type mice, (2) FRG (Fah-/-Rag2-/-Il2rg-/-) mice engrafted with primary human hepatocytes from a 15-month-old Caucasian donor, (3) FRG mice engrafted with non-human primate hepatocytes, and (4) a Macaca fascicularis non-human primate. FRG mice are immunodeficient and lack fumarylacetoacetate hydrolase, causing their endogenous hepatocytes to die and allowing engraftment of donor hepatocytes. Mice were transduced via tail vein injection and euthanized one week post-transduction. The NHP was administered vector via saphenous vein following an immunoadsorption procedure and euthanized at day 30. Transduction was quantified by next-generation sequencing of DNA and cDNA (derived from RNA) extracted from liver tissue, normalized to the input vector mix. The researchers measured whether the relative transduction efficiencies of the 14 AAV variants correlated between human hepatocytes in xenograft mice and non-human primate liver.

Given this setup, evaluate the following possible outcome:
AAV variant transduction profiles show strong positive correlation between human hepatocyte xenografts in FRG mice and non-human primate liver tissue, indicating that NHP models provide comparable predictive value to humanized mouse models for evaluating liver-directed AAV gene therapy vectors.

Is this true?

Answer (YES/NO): NO